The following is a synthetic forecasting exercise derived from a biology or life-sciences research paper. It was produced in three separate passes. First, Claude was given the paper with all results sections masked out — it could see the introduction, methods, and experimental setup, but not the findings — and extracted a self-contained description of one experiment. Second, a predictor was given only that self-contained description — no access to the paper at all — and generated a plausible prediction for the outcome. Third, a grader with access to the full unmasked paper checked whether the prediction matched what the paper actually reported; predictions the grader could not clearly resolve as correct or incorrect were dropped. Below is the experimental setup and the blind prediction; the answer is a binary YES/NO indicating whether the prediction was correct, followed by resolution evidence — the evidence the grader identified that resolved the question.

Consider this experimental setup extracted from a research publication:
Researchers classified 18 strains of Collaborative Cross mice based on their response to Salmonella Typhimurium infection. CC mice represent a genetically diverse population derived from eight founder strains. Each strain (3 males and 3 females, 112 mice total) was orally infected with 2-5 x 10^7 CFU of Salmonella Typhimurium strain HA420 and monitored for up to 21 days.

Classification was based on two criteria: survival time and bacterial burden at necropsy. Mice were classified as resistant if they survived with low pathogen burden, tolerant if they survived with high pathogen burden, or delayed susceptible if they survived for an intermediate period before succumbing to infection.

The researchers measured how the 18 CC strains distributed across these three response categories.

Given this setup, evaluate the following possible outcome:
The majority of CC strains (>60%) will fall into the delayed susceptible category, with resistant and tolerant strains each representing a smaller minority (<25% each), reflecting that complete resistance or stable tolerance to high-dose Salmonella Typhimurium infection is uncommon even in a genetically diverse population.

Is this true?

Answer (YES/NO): NO